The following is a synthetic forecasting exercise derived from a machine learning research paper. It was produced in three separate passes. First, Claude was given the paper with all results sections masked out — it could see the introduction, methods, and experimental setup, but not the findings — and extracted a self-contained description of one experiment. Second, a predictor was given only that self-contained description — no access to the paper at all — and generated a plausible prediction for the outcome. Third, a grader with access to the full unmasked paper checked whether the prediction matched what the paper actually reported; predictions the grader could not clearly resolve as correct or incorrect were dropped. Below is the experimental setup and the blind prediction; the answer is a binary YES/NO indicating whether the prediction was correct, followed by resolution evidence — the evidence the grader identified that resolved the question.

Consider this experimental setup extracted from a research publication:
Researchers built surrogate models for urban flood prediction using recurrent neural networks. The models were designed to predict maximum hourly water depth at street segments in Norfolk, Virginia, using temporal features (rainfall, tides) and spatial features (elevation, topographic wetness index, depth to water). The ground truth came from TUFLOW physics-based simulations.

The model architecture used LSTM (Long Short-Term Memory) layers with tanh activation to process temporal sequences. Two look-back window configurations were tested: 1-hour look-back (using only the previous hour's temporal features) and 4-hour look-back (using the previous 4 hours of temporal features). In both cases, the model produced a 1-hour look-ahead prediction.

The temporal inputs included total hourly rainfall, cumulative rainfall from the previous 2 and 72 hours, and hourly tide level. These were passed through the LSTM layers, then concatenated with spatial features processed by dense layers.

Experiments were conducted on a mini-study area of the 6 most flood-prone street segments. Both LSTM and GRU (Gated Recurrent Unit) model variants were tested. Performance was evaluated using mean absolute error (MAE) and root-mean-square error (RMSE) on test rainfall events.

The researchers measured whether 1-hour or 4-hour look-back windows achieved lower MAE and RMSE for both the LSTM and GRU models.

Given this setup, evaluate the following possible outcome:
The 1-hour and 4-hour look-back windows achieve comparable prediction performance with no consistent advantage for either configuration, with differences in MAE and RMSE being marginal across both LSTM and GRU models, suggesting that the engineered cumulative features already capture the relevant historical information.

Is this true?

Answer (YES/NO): NO